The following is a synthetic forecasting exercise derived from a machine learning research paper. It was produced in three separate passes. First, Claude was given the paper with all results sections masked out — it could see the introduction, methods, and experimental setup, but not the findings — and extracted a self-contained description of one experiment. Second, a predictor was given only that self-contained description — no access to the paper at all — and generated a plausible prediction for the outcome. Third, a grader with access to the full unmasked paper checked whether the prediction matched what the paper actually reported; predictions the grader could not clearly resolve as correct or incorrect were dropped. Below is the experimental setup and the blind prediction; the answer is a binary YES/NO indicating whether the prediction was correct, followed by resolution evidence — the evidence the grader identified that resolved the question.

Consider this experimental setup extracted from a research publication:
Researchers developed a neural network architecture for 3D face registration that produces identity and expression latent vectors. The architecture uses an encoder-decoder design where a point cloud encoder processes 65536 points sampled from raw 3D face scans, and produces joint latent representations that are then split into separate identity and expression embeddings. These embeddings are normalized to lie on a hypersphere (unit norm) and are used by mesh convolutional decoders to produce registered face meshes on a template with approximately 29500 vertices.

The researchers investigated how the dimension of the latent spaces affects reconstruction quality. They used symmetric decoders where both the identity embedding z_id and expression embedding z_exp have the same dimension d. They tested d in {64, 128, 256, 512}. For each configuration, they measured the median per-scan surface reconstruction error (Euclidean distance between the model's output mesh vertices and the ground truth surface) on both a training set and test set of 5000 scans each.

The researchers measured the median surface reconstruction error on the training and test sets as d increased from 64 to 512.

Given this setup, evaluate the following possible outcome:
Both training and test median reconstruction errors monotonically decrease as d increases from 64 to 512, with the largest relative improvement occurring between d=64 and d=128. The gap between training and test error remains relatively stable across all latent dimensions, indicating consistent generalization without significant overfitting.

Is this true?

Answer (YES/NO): NO